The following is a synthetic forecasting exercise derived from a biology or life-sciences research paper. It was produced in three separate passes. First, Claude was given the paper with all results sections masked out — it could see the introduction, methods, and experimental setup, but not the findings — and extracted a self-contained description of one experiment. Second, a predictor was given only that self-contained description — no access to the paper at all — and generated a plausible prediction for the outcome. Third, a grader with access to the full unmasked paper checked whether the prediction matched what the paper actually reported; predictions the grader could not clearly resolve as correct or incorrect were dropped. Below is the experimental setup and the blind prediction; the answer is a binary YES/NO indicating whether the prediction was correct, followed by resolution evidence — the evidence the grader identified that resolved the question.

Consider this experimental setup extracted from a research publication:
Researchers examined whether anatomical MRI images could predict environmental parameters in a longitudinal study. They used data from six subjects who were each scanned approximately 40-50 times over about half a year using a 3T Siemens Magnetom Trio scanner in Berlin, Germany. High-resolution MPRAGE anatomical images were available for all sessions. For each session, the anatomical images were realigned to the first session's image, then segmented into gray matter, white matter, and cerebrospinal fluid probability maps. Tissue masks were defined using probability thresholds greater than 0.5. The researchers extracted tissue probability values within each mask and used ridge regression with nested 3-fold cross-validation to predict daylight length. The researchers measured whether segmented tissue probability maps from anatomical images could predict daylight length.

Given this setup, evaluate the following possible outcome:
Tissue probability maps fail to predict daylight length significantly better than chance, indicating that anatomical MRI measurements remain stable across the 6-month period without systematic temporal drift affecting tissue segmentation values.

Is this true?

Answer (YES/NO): NO